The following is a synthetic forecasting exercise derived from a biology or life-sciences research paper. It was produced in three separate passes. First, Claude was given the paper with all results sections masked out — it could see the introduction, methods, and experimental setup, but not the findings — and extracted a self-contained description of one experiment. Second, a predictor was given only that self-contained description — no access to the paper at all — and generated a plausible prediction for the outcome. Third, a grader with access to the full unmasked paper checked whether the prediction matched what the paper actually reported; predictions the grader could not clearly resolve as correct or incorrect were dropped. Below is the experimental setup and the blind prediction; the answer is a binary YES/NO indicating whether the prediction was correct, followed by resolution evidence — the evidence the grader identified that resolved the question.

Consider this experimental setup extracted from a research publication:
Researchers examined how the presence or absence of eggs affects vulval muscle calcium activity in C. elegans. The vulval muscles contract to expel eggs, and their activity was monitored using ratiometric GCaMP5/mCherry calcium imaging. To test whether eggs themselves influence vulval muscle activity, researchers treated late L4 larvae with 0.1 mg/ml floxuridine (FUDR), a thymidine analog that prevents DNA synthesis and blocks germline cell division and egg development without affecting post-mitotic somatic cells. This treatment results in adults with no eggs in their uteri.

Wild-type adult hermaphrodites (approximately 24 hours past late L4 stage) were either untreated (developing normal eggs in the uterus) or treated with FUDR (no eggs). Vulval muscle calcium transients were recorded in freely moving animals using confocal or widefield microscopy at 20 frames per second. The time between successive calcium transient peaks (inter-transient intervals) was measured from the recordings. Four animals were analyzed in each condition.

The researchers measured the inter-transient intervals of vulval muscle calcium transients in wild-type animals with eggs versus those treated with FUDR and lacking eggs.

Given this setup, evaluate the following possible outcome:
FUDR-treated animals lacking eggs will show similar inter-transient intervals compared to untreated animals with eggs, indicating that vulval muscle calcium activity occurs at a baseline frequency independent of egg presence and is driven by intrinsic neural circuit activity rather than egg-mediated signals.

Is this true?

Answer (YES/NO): NO